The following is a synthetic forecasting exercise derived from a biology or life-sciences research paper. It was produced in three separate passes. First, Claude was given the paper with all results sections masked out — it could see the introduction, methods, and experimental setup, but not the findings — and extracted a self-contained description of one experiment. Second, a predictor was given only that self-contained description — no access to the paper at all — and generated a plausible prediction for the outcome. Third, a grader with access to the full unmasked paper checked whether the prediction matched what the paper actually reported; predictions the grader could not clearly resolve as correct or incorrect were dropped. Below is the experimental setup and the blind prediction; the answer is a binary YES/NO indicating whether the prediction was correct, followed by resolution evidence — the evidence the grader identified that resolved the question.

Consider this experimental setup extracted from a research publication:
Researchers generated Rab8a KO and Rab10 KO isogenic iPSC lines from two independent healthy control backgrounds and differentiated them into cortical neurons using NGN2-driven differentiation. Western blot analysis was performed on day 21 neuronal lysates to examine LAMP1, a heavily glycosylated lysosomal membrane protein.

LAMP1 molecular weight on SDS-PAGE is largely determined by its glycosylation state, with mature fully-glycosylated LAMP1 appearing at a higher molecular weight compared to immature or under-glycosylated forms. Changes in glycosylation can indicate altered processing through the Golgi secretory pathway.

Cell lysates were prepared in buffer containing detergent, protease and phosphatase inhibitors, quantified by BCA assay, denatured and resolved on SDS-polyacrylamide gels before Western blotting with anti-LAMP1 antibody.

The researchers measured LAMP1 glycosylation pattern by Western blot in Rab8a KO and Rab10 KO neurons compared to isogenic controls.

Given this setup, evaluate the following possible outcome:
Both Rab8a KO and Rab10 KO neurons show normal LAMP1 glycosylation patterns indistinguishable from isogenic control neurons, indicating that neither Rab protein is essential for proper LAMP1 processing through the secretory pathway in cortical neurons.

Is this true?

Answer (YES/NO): NO